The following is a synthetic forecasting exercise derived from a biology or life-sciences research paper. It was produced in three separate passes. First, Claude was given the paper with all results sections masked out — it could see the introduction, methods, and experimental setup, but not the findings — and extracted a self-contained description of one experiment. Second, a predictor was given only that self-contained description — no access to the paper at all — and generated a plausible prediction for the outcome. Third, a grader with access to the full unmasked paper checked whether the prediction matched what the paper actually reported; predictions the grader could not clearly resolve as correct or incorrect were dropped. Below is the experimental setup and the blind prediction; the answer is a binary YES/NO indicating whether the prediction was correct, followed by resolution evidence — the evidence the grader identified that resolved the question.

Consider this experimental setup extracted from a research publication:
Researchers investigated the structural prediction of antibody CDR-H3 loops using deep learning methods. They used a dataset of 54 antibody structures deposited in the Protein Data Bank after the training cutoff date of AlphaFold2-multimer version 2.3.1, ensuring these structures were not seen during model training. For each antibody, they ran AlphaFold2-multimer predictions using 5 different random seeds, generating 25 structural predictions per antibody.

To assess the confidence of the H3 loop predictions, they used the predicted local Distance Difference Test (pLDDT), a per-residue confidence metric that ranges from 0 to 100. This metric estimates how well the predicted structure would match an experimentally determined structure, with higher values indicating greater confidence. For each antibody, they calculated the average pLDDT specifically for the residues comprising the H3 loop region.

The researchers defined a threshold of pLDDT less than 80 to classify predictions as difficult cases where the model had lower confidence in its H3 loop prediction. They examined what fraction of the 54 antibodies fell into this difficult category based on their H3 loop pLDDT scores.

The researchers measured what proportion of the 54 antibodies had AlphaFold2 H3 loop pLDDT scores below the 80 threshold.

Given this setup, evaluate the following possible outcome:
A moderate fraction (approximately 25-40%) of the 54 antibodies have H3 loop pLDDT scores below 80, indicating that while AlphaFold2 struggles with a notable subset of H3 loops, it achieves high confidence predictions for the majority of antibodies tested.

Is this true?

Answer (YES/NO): YES